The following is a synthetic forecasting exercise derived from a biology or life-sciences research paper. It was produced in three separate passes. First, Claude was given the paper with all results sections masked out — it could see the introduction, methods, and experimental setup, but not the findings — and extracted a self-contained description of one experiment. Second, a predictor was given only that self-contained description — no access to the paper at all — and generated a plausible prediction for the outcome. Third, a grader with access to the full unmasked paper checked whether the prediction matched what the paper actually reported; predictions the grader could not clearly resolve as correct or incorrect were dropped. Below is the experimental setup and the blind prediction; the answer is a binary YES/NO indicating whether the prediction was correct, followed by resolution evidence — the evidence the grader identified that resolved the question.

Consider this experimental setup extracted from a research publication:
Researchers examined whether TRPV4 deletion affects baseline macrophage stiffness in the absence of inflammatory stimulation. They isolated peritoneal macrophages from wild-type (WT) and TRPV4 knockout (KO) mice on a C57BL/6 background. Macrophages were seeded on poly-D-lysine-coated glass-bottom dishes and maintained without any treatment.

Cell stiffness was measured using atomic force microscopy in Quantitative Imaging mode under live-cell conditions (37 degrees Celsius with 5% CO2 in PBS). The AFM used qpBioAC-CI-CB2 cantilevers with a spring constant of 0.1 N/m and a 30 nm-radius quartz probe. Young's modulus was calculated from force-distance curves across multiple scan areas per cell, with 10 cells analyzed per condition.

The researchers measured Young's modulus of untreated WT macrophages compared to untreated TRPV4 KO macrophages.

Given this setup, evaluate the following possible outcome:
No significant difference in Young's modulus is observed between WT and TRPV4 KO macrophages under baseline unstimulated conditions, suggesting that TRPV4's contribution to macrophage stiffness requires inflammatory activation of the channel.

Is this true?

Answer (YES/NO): NO